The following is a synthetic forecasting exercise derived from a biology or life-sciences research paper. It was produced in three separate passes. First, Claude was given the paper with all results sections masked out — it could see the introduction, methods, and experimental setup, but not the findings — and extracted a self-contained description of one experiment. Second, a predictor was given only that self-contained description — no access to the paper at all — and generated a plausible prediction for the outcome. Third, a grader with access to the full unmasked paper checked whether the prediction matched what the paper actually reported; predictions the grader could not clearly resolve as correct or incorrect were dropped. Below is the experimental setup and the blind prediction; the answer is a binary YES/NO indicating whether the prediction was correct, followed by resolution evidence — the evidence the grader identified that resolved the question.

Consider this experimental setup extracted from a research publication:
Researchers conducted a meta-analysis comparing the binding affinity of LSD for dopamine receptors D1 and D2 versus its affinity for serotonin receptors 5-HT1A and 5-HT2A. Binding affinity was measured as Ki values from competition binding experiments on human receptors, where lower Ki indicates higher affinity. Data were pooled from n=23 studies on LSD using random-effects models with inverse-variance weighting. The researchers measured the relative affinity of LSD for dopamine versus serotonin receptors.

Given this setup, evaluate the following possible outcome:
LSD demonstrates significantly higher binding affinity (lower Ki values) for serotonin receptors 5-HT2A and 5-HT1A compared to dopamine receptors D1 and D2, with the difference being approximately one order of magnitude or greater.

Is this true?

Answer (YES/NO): YES